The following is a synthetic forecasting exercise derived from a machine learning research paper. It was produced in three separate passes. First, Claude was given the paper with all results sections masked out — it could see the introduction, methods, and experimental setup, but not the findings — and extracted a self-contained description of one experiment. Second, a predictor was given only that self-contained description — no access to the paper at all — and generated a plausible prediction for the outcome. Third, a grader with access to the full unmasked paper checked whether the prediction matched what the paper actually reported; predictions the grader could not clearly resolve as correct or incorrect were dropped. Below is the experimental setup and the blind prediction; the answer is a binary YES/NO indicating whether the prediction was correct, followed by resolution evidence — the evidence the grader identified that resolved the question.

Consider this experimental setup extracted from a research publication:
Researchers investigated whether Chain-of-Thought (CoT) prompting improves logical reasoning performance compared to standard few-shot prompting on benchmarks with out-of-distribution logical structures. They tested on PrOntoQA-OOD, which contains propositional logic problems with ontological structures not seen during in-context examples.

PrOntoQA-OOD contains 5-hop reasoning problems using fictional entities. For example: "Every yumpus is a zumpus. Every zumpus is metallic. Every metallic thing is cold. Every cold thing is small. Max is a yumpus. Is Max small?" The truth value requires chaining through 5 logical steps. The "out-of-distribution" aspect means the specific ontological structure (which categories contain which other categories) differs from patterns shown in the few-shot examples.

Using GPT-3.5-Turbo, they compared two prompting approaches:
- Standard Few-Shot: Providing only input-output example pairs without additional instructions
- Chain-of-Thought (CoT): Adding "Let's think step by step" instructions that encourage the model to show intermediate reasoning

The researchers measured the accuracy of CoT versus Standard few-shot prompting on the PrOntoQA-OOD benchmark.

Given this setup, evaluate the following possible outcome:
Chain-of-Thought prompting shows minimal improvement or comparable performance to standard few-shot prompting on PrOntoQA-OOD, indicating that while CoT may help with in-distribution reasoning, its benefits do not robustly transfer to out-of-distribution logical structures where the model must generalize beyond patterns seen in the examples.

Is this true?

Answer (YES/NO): NO